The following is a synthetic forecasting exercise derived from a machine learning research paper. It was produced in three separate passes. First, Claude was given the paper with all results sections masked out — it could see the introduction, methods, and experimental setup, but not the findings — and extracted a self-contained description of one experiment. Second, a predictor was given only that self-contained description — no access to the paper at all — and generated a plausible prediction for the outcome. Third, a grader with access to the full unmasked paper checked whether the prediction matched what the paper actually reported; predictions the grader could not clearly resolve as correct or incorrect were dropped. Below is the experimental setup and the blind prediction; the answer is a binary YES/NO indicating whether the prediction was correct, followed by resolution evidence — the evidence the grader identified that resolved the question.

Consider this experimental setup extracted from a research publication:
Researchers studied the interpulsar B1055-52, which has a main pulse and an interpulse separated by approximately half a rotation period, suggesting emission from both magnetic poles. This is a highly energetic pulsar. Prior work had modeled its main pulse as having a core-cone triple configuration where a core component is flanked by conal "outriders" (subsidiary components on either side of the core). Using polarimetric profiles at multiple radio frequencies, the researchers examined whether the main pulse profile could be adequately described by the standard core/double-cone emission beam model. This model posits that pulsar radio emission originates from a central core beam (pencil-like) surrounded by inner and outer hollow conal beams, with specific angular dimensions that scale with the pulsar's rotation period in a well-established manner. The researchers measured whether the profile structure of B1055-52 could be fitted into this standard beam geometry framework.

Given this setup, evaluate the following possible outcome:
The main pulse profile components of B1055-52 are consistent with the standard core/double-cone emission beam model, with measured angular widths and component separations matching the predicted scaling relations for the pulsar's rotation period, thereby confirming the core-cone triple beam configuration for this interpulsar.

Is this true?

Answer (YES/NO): NO